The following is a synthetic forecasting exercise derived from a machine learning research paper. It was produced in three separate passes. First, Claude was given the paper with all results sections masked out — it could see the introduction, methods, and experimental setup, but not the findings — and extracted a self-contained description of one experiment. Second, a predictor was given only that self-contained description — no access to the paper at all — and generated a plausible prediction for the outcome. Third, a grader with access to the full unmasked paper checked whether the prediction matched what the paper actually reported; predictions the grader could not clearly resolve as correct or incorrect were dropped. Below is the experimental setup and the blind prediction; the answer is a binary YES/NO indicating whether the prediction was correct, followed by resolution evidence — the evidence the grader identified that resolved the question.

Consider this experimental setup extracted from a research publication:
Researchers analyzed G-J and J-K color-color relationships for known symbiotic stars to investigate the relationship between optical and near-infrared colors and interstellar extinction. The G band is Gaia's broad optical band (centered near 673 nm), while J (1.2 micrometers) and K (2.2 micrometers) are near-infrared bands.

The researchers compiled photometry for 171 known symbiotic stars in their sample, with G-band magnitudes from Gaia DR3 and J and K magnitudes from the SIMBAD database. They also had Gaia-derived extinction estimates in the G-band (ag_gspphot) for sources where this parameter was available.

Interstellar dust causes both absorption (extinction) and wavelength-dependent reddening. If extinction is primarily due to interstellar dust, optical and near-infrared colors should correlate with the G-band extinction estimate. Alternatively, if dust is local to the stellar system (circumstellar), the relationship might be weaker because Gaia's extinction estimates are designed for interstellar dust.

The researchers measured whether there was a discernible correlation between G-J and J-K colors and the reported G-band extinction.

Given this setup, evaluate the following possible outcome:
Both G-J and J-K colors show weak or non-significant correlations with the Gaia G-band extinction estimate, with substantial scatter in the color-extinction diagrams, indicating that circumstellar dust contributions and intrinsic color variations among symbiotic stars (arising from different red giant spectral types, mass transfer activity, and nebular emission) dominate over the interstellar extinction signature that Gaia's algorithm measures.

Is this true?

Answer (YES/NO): NO